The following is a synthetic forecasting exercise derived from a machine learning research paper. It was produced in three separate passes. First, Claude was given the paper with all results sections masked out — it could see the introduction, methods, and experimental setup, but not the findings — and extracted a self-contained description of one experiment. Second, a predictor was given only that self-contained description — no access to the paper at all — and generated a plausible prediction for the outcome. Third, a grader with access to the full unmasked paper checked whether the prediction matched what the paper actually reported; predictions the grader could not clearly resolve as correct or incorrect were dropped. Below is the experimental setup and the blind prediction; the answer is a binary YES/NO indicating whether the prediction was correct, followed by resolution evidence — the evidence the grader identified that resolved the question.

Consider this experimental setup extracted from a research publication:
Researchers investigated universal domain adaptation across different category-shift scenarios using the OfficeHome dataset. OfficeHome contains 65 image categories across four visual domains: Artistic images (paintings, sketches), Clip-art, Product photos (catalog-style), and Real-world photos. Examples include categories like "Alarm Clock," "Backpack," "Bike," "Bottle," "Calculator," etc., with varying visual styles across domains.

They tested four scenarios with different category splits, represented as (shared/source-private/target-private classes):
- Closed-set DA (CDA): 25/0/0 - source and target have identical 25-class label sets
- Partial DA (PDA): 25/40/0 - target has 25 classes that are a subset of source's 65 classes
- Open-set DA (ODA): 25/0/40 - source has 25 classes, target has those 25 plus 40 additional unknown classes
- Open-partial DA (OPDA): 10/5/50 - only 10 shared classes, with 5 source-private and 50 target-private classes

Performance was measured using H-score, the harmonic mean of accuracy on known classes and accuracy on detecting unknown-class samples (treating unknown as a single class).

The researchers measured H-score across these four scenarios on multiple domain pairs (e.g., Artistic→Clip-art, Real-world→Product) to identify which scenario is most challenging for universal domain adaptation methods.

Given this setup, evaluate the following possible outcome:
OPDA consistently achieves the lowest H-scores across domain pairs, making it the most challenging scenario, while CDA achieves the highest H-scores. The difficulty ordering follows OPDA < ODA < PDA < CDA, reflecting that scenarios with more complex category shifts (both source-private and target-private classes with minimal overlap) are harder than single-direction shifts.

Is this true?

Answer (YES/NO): NO